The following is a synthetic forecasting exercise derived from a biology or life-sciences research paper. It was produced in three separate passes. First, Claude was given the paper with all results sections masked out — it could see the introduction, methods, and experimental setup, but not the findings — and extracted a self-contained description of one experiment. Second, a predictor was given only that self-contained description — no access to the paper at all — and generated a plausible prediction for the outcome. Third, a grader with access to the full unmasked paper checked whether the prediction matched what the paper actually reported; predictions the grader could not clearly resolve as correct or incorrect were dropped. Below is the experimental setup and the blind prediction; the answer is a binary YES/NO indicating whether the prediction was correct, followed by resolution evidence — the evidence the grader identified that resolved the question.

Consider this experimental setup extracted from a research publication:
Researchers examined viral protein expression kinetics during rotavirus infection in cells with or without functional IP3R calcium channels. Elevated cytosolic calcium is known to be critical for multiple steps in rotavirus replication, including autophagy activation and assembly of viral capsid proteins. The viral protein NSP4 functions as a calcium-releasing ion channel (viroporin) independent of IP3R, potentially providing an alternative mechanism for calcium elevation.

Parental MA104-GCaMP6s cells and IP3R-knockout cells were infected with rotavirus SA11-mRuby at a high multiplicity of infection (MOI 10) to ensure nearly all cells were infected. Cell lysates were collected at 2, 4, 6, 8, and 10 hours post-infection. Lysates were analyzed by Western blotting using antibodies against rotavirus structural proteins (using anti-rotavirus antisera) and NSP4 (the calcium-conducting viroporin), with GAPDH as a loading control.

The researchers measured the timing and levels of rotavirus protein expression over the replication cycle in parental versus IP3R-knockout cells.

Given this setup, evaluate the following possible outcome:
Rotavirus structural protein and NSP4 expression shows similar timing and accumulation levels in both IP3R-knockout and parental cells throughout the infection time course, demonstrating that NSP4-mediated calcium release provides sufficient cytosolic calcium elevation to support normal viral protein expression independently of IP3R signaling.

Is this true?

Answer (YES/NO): YES